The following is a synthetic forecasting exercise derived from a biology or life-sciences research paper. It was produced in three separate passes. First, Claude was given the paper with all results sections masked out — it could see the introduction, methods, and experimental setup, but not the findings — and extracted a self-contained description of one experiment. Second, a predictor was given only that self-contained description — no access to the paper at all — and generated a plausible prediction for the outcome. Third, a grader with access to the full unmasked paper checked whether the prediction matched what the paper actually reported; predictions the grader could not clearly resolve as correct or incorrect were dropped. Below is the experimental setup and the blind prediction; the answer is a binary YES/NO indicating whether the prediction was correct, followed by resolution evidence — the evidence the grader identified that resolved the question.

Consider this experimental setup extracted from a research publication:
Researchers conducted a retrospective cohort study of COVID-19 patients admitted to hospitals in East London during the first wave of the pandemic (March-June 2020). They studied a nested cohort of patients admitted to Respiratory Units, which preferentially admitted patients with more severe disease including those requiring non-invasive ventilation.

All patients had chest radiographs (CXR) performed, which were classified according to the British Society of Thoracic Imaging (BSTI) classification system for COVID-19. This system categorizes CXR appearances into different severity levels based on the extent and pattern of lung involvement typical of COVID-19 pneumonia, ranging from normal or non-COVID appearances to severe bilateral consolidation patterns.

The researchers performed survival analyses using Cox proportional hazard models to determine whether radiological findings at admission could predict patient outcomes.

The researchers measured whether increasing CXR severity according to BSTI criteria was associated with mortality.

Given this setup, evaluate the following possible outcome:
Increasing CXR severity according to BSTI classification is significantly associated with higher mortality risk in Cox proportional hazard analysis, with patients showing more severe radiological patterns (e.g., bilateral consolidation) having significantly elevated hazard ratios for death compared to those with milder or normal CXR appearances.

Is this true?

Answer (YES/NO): NO